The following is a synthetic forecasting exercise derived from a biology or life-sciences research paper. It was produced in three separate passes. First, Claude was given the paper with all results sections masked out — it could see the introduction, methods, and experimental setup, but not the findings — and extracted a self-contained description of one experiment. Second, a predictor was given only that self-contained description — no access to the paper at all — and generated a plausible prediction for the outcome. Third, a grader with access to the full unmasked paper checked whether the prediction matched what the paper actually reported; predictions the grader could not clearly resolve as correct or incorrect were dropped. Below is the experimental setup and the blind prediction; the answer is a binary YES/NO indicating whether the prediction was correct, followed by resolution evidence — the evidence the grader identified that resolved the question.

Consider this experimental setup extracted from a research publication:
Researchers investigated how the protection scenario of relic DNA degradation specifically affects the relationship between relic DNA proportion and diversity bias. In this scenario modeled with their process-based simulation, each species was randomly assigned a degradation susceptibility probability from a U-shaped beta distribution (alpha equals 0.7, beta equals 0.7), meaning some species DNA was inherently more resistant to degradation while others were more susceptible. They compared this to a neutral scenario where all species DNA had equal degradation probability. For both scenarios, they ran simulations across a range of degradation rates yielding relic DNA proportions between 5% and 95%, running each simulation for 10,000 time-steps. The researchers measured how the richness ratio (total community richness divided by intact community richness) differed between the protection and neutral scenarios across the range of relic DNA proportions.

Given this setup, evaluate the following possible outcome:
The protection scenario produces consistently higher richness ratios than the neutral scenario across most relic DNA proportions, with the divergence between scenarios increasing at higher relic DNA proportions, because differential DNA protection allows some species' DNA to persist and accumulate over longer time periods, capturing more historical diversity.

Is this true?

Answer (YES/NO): NO